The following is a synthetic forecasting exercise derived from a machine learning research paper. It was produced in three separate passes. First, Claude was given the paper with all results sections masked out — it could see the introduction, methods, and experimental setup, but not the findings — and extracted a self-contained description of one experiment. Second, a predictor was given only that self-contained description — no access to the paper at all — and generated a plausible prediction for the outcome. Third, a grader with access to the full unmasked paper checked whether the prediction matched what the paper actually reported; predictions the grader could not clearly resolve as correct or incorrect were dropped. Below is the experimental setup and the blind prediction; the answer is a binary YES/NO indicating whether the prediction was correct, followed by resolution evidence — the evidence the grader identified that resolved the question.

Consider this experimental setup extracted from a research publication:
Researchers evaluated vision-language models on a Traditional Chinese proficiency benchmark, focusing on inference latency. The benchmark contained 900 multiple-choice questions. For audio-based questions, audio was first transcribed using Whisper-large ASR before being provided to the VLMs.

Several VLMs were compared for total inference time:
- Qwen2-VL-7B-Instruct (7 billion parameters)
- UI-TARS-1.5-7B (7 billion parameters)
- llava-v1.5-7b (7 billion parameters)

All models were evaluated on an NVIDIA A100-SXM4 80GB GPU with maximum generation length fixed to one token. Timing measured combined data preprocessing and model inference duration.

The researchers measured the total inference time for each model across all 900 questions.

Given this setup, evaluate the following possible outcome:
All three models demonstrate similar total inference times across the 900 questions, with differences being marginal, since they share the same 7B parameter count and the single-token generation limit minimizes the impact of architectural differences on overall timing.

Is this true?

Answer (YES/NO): NO